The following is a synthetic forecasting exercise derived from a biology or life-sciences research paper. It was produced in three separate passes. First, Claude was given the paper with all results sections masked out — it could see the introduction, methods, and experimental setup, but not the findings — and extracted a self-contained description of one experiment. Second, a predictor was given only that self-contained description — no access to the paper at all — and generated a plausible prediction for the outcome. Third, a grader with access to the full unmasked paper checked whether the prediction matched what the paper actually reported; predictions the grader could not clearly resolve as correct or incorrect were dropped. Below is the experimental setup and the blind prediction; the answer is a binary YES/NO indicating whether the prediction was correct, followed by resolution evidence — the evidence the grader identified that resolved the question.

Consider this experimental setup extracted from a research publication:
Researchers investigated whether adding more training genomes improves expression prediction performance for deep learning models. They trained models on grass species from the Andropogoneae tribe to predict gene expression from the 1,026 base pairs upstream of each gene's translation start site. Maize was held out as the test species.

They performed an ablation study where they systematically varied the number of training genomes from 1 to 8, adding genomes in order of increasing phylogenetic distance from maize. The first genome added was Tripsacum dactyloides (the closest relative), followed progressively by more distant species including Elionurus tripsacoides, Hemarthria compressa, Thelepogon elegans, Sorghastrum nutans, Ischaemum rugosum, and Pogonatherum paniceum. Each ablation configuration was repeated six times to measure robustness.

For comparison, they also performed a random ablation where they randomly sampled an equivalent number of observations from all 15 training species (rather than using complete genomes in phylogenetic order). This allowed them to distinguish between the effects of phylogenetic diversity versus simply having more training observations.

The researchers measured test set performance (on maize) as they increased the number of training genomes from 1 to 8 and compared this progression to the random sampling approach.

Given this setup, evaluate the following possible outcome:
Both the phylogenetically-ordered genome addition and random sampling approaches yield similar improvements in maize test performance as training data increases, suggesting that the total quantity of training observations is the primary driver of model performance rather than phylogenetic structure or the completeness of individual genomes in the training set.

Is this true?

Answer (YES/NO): YES